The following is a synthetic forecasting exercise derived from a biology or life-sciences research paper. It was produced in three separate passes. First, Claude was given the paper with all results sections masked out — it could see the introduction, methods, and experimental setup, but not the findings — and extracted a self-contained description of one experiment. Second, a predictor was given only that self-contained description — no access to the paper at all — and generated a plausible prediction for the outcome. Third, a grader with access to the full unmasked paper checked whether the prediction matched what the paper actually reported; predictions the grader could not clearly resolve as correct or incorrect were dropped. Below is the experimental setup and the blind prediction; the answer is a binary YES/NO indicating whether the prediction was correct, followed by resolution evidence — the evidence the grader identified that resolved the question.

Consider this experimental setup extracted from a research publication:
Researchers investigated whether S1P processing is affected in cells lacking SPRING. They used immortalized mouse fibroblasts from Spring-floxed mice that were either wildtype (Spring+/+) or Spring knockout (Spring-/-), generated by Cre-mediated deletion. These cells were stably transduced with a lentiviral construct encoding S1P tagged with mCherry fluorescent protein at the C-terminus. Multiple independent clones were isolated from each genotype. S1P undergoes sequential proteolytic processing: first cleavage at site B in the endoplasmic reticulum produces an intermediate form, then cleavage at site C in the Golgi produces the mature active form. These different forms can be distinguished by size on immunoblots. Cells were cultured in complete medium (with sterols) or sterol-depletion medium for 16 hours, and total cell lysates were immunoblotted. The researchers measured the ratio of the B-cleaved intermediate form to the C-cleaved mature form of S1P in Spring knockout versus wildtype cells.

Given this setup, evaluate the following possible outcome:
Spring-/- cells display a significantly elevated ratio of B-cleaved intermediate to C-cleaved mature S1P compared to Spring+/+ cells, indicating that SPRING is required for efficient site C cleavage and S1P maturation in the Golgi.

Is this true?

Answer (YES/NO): NO